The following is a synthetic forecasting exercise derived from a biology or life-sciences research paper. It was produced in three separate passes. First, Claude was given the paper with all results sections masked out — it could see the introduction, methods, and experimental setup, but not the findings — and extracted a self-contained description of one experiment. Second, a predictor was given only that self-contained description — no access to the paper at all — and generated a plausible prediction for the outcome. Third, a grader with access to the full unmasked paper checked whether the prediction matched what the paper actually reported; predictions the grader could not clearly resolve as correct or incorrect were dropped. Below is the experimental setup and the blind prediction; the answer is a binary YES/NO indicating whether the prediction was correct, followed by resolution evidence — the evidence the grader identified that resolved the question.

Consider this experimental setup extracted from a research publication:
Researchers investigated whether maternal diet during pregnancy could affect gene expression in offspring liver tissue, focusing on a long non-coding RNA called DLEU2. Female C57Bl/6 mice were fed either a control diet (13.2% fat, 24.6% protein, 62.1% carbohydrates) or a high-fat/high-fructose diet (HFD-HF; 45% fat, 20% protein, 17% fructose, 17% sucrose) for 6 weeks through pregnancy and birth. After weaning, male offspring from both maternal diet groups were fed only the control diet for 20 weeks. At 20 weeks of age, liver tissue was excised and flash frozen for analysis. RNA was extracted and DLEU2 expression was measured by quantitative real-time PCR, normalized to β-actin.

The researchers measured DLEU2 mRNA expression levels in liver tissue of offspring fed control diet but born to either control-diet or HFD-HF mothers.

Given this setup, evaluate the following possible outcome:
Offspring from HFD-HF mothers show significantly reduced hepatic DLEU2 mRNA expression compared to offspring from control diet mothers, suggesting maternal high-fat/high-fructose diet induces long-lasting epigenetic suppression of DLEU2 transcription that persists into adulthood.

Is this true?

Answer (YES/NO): YES